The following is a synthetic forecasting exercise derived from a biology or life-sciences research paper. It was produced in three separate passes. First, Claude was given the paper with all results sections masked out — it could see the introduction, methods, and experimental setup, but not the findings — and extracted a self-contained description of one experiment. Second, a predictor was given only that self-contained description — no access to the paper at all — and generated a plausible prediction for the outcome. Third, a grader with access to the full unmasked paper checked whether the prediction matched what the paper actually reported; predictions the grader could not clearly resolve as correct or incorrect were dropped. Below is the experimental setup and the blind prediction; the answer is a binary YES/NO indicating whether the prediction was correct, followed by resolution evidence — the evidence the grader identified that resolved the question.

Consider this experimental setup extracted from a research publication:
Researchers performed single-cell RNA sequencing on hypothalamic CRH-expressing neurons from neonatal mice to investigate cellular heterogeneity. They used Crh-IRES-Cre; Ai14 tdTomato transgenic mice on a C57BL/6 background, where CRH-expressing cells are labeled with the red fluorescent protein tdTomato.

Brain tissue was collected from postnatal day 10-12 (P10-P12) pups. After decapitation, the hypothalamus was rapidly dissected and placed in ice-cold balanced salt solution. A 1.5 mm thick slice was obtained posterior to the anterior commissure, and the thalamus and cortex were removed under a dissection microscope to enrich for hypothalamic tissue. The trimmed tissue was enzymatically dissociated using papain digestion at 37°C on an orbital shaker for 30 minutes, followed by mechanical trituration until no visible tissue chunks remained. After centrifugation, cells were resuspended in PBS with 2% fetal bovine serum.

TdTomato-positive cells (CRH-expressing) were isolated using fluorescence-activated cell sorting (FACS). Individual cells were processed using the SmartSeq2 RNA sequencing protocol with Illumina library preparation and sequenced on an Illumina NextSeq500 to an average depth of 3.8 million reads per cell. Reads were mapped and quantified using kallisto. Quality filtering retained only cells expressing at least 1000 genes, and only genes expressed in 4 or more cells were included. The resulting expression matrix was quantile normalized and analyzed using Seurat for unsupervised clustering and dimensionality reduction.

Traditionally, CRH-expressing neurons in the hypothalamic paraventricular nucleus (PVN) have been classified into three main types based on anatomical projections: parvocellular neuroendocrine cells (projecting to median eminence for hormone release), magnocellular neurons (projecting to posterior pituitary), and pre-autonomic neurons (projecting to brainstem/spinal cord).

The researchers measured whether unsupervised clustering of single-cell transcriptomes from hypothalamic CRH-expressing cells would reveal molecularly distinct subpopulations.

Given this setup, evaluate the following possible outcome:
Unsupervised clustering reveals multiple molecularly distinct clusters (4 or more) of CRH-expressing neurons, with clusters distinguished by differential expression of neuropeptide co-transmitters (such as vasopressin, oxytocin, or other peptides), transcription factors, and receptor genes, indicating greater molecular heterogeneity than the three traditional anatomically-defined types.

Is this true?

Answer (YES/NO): YES